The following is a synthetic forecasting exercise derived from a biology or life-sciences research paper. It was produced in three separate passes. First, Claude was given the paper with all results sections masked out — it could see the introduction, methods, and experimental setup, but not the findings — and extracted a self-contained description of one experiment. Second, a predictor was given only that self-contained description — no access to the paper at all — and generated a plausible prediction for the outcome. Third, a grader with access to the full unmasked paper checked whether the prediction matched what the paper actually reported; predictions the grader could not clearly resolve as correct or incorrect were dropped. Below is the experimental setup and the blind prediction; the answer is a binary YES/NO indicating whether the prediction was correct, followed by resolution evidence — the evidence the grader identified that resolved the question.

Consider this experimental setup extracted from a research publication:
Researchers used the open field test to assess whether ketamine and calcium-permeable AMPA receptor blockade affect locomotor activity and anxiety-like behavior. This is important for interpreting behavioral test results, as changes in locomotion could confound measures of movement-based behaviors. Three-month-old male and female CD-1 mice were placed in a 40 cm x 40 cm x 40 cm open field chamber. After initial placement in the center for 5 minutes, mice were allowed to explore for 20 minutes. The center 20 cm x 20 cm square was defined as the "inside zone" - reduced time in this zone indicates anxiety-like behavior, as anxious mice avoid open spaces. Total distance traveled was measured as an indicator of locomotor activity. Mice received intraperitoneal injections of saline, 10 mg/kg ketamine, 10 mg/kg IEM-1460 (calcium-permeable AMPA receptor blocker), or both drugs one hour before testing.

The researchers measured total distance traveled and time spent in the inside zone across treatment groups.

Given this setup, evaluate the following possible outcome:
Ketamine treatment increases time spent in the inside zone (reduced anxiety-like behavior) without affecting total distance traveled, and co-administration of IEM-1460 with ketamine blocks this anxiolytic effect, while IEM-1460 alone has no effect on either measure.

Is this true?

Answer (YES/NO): NO